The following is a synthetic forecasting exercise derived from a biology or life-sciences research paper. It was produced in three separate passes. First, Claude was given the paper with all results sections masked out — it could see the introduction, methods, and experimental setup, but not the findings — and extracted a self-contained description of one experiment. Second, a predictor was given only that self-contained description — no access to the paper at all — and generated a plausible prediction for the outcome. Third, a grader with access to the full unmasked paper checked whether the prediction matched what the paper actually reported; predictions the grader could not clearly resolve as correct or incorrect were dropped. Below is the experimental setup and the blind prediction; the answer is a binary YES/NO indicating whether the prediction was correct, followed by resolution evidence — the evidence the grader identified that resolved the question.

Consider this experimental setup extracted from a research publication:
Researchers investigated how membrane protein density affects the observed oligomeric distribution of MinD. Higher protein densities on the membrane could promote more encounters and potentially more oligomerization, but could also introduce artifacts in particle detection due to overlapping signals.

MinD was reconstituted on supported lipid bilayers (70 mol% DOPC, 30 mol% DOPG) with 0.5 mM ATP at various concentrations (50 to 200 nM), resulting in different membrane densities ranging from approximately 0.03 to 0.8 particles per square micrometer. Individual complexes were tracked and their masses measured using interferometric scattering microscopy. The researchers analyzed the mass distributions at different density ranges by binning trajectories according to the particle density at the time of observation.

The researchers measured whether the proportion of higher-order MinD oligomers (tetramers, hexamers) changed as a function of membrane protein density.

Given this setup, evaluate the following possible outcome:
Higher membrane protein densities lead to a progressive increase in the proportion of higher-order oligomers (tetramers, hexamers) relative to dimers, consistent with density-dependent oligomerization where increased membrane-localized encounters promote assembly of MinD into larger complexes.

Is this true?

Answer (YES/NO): YES